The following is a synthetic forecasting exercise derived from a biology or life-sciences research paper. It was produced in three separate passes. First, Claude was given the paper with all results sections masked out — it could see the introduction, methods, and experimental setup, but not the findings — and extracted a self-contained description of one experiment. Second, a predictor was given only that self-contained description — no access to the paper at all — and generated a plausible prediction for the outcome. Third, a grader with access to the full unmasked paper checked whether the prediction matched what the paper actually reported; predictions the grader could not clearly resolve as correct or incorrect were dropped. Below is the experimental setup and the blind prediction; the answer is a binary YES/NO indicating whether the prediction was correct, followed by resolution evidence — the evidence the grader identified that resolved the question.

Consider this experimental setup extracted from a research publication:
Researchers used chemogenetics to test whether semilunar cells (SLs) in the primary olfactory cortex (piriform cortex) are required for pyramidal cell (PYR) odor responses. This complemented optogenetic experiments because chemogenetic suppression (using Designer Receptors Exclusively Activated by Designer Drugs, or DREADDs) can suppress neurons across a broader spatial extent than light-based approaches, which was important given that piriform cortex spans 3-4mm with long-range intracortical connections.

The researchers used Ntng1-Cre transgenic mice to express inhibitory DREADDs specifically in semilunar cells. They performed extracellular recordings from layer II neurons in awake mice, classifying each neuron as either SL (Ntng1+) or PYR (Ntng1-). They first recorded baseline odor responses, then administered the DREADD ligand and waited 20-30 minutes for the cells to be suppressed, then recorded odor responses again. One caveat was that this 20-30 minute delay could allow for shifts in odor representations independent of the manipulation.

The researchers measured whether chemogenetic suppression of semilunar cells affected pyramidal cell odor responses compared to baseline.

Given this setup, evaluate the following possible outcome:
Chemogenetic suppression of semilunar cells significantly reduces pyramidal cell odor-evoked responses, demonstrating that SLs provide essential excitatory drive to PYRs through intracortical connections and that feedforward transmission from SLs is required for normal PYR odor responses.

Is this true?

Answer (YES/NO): NO